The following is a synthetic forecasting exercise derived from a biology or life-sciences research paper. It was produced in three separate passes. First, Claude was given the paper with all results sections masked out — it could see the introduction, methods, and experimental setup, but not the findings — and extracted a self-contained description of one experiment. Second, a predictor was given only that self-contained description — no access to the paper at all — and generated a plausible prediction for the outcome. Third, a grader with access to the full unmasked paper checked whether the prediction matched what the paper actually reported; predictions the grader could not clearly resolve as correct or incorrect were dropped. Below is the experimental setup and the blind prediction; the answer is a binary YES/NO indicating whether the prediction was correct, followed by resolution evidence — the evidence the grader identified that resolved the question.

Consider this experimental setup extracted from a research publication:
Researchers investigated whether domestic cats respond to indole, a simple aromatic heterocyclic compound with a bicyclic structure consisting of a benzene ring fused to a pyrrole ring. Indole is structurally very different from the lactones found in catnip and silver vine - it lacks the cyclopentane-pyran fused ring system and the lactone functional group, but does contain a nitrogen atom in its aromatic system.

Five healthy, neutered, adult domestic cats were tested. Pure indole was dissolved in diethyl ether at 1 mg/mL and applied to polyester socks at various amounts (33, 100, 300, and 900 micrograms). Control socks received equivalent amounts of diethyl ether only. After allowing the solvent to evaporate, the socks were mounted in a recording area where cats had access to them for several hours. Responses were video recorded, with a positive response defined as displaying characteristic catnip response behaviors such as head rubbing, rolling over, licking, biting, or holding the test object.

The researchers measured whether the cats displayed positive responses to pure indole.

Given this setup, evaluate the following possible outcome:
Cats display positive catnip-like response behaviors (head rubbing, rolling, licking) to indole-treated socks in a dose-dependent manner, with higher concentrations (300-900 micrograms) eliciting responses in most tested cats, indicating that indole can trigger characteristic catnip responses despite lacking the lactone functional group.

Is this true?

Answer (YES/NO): NO